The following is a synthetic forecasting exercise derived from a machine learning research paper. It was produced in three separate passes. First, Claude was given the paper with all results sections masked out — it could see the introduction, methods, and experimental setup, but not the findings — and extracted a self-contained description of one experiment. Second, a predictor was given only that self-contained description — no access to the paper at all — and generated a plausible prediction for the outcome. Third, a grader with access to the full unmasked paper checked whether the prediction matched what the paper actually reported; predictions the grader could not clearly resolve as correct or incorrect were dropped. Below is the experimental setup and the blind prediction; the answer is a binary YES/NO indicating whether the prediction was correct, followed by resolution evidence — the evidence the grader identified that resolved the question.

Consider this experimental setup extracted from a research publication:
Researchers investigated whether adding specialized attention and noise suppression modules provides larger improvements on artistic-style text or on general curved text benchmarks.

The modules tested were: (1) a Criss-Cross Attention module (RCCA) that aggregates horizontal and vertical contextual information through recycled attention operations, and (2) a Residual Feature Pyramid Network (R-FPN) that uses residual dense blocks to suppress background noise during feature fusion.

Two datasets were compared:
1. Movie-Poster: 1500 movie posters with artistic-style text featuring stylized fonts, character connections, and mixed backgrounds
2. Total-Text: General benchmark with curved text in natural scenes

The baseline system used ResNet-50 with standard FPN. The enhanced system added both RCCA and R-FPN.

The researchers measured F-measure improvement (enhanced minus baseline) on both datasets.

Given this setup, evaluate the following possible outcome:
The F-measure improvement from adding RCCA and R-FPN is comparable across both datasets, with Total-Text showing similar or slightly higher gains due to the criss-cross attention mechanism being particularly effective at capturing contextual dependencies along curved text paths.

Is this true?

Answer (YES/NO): NO